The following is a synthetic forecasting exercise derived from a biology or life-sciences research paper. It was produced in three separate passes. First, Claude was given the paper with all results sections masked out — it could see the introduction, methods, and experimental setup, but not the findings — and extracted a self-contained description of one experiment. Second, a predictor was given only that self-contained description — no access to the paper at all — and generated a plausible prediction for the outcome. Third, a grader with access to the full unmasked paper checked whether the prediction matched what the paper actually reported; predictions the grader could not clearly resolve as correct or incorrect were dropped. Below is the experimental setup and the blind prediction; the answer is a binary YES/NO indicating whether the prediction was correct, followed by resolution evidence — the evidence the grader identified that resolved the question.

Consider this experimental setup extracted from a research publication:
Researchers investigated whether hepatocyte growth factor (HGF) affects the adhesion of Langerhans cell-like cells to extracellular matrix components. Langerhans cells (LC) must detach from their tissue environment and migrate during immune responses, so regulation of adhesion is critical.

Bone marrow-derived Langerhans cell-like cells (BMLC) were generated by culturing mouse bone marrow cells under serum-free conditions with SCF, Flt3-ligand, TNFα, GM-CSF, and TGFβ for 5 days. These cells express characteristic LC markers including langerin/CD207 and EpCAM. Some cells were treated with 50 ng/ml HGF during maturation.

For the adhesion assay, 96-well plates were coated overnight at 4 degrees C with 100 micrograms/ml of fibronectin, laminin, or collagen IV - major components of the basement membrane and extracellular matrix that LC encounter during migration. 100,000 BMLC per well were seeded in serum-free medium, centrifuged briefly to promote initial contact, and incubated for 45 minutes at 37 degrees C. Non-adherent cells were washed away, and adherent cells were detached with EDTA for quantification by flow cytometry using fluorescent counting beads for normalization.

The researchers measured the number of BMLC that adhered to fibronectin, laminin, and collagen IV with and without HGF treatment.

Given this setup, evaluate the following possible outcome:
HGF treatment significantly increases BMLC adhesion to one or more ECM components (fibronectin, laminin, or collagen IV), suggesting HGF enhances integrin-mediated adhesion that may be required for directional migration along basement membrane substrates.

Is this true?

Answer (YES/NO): NO